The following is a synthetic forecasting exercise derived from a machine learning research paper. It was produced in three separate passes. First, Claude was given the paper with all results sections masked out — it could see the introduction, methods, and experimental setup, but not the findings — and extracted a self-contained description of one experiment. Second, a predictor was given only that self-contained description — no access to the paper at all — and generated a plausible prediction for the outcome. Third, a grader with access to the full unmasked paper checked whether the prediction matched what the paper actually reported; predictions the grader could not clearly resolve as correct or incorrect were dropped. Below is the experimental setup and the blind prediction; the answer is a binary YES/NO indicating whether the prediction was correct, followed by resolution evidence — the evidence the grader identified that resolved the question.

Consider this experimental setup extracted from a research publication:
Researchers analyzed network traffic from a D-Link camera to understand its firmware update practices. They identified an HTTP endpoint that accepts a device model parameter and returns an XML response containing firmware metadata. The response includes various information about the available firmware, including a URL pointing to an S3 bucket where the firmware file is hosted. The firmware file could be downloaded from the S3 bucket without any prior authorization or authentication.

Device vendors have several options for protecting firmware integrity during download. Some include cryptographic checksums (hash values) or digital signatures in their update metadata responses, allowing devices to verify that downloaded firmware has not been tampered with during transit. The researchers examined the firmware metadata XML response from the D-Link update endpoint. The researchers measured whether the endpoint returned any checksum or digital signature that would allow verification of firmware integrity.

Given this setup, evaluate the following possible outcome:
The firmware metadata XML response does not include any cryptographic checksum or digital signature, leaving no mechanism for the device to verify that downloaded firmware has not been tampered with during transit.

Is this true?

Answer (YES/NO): YES